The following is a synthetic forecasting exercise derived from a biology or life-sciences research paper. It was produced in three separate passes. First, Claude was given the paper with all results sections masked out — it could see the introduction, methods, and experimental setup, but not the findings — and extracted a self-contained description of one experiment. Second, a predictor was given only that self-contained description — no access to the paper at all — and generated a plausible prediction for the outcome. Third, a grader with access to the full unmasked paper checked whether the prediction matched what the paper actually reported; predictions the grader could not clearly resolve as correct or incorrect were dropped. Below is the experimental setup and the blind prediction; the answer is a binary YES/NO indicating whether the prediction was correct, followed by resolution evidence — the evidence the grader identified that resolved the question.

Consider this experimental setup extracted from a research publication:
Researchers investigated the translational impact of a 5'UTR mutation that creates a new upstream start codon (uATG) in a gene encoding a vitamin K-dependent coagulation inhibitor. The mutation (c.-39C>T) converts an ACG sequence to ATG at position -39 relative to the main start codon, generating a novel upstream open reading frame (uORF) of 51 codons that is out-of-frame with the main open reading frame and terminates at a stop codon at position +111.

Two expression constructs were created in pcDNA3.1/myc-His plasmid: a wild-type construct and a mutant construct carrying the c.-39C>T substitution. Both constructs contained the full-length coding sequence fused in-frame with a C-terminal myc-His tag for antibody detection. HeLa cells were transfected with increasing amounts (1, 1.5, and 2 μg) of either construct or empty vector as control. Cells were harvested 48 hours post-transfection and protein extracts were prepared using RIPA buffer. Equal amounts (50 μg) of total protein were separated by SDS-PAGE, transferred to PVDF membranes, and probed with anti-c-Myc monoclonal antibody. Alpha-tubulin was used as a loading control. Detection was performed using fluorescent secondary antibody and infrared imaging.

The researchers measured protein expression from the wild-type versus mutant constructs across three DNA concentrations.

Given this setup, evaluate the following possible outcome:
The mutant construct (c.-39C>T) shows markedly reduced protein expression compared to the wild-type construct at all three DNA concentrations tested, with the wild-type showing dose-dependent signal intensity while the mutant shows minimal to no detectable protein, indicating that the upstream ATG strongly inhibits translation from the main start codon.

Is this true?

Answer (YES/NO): YES